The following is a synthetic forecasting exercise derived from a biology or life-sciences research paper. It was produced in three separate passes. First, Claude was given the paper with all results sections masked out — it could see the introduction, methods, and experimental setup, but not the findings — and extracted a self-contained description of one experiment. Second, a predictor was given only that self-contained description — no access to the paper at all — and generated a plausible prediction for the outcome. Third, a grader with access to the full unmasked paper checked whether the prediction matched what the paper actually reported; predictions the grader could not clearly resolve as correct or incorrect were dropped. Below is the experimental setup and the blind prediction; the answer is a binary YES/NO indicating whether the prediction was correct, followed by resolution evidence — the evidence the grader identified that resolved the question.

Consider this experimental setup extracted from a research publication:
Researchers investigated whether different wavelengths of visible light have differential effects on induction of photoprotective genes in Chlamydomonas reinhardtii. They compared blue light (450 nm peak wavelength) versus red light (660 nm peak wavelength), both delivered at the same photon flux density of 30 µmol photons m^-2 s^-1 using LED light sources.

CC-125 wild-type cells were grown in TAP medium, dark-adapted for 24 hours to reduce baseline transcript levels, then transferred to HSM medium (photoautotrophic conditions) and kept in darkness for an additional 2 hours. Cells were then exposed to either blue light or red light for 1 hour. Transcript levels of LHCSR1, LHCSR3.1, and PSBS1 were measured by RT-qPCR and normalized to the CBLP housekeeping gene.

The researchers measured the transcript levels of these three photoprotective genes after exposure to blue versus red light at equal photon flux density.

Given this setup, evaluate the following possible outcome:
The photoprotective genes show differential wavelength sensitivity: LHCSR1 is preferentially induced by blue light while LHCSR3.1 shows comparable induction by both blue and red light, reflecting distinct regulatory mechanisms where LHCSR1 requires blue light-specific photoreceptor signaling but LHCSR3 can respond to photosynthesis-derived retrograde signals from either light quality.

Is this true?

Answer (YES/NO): NO